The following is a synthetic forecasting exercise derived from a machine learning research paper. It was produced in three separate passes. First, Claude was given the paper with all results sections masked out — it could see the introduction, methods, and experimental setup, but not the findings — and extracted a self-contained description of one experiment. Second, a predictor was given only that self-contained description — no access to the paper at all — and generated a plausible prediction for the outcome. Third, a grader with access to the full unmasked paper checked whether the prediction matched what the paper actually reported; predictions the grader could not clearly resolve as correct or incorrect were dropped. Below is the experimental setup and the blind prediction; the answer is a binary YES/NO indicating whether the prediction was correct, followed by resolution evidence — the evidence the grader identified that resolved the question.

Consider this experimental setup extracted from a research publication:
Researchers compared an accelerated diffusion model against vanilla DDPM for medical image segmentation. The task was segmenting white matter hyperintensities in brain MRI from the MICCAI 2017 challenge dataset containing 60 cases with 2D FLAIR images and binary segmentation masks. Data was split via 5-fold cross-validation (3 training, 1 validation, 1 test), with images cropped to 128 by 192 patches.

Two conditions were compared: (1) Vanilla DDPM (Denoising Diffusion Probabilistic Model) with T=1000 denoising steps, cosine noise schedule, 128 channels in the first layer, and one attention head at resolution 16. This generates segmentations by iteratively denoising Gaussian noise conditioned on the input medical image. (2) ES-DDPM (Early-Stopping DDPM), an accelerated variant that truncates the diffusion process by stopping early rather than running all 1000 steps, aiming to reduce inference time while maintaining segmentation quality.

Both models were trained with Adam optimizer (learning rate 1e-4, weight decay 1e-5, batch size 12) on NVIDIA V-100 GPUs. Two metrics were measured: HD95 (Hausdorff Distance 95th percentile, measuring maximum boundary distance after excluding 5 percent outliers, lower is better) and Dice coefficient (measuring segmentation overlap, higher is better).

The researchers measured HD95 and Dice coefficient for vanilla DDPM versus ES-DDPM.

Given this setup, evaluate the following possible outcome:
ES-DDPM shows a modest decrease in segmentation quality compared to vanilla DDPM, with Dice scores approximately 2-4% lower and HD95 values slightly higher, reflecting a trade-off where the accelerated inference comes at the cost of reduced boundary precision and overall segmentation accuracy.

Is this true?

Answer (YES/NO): NO